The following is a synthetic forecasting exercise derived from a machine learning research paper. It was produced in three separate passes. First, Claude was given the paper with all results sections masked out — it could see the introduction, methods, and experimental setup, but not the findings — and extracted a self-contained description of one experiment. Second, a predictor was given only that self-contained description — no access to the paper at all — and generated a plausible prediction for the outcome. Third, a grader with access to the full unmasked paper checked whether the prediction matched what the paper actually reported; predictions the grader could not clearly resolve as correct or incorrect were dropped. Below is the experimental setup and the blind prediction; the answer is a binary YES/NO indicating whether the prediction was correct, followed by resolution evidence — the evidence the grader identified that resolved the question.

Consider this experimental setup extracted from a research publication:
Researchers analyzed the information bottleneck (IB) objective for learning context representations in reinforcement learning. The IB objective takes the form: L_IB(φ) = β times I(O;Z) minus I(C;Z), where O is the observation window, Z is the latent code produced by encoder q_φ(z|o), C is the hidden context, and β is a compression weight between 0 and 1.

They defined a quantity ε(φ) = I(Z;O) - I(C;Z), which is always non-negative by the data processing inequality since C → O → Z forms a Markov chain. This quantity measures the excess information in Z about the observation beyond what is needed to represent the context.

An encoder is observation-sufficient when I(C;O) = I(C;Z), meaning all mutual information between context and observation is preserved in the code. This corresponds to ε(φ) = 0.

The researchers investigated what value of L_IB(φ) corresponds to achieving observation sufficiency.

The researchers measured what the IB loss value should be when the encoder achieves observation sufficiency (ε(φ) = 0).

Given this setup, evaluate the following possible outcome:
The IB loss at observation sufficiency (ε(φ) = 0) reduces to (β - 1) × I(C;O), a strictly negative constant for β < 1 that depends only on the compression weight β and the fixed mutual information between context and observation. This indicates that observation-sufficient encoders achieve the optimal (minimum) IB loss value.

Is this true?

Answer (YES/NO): YES